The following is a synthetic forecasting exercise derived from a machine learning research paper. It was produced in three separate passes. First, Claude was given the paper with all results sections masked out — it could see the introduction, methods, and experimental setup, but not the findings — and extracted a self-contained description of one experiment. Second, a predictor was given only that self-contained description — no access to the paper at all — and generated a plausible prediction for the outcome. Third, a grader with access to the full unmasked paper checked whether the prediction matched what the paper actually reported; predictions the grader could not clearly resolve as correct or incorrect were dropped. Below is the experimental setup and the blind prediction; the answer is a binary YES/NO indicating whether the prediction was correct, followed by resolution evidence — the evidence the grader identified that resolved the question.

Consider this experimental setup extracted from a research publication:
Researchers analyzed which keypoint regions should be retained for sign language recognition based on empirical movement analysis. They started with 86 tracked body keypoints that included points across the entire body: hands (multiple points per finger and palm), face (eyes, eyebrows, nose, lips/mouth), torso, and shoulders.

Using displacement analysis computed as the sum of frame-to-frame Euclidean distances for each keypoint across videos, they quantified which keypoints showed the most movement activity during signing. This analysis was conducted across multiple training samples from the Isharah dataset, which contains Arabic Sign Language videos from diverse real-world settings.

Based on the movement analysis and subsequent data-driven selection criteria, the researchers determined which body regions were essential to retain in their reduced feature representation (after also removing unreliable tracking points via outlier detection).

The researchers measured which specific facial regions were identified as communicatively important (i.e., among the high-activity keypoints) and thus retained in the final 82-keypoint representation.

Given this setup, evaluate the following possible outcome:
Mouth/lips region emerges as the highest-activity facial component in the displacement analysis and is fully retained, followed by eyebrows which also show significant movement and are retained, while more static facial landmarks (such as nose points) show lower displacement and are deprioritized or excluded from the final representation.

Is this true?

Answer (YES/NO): NO